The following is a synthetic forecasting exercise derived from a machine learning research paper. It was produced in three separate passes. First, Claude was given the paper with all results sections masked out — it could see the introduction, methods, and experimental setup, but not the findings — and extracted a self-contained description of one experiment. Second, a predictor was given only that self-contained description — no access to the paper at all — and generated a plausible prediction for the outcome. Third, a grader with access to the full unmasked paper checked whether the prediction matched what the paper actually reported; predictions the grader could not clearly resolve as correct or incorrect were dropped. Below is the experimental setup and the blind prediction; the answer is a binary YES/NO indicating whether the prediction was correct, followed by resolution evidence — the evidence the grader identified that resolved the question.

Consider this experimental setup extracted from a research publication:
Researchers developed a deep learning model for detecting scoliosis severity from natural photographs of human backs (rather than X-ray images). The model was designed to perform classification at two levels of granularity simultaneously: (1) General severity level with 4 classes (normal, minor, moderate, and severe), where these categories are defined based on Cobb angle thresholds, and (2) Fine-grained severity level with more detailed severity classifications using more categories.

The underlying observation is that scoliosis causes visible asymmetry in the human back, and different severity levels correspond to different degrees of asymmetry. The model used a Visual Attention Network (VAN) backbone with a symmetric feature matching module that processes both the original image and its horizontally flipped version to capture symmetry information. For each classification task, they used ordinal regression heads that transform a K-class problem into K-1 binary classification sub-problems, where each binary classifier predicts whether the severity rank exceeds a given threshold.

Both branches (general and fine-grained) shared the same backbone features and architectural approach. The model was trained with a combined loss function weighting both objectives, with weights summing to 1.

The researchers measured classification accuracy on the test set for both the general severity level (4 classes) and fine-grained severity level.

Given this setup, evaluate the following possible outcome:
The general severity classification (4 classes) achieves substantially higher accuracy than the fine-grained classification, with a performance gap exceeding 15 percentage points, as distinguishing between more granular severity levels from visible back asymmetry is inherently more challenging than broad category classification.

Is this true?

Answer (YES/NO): NO